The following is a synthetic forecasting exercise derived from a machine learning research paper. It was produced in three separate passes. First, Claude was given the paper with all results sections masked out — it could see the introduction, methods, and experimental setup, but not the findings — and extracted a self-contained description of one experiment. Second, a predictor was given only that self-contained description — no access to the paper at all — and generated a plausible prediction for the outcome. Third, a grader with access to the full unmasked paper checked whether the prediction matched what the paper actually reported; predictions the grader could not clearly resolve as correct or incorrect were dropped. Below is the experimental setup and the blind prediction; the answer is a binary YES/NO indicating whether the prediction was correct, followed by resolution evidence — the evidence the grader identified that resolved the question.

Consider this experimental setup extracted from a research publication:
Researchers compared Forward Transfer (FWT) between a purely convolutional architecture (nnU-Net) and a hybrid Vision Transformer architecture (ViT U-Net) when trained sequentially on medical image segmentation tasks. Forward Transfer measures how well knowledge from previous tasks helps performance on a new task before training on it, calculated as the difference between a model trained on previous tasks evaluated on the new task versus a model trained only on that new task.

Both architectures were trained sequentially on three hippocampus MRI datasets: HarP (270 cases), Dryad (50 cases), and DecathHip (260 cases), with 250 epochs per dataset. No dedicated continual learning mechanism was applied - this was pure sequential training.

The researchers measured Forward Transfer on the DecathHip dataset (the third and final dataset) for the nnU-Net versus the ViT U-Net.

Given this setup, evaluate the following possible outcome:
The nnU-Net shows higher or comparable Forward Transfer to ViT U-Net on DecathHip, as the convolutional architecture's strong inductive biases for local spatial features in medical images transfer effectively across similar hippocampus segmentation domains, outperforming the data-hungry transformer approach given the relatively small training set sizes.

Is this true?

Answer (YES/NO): NO